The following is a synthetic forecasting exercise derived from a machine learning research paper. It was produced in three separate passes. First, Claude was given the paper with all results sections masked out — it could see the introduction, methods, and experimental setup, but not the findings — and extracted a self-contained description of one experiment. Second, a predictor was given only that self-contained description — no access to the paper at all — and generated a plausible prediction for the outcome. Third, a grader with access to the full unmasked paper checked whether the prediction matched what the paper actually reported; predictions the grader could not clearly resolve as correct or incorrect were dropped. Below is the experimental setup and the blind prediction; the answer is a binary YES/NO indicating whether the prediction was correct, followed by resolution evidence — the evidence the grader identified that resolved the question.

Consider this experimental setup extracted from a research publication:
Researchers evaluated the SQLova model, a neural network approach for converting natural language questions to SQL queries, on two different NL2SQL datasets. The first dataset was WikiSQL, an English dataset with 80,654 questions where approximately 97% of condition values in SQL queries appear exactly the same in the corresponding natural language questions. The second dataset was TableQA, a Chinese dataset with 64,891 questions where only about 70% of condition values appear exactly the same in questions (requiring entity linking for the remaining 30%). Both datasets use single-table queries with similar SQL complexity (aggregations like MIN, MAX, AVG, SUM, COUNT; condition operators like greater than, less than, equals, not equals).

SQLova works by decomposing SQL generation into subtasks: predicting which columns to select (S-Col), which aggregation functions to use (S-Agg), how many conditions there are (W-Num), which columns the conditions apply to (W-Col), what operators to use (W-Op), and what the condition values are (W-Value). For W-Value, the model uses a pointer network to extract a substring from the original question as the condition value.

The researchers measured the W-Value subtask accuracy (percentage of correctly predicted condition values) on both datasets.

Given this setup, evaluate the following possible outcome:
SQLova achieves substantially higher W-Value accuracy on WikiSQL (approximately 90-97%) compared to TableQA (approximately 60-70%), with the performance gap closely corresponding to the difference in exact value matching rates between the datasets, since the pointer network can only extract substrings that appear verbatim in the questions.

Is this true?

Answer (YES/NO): NO